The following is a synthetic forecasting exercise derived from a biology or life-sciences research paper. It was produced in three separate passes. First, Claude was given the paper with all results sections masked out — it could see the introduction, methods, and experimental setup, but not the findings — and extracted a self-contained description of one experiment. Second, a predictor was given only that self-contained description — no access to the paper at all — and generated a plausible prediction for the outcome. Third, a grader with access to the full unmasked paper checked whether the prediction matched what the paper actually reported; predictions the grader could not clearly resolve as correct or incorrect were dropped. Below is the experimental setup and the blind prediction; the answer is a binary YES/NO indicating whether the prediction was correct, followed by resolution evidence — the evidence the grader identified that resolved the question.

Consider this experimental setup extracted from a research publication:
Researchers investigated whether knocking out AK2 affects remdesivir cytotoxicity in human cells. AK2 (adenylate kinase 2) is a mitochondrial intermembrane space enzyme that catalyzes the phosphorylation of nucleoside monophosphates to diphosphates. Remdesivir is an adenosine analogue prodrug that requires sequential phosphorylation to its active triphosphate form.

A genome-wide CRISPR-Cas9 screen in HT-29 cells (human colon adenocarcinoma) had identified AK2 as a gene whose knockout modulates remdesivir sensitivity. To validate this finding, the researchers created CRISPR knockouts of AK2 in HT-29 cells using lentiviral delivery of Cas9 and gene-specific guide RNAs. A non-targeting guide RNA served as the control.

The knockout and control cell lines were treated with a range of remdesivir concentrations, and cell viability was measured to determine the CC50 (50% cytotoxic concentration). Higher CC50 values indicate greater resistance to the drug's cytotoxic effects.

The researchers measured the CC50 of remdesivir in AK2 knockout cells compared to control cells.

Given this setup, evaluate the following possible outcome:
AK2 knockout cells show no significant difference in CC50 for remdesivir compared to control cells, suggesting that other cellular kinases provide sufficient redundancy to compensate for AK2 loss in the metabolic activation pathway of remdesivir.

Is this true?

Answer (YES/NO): NO